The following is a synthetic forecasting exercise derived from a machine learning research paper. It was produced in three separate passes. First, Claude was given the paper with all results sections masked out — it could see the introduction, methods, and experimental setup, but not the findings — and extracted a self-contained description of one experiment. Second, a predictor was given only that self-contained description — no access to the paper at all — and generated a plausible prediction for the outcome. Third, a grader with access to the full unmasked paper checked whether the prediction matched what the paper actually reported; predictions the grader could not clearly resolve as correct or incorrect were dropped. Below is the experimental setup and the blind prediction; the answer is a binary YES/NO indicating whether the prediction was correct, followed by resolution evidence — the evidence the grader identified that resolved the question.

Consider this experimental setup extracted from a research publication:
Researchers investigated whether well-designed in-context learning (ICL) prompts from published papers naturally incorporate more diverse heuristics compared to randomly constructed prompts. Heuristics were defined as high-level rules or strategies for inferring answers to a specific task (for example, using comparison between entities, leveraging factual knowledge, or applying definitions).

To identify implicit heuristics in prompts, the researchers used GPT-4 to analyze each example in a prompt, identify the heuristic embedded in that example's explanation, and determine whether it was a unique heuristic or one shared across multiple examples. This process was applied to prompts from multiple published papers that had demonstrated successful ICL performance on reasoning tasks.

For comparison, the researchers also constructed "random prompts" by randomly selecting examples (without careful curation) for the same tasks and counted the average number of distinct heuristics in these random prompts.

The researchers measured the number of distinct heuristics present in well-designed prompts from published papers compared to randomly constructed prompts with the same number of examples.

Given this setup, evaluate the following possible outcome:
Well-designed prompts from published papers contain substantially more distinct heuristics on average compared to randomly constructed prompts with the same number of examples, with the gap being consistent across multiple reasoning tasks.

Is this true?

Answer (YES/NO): YES